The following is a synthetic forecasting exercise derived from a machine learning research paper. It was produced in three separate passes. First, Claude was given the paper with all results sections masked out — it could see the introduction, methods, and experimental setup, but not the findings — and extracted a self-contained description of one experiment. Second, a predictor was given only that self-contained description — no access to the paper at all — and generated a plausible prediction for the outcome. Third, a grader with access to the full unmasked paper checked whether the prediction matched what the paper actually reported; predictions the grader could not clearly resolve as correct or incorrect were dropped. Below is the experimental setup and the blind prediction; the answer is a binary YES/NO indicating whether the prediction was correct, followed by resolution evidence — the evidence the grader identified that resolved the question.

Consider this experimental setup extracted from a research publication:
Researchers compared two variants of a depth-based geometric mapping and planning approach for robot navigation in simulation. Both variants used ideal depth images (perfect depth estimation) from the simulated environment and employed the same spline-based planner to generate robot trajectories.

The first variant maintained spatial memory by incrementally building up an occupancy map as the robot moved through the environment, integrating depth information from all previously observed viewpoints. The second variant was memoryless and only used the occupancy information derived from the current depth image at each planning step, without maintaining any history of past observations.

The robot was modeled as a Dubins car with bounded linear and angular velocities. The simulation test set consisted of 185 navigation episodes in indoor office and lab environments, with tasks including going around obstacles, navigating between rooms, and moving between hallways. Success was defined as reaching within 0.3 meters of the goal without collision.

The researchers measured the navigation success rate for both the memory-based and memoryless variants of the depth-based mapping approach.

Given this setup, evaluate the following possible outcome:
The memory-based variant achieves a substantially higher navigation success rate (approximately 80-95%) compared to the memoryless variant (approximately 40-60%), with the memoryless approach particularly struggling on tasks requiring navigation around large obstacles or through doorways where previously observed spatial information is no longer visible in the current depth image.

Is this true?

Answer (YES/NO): NO